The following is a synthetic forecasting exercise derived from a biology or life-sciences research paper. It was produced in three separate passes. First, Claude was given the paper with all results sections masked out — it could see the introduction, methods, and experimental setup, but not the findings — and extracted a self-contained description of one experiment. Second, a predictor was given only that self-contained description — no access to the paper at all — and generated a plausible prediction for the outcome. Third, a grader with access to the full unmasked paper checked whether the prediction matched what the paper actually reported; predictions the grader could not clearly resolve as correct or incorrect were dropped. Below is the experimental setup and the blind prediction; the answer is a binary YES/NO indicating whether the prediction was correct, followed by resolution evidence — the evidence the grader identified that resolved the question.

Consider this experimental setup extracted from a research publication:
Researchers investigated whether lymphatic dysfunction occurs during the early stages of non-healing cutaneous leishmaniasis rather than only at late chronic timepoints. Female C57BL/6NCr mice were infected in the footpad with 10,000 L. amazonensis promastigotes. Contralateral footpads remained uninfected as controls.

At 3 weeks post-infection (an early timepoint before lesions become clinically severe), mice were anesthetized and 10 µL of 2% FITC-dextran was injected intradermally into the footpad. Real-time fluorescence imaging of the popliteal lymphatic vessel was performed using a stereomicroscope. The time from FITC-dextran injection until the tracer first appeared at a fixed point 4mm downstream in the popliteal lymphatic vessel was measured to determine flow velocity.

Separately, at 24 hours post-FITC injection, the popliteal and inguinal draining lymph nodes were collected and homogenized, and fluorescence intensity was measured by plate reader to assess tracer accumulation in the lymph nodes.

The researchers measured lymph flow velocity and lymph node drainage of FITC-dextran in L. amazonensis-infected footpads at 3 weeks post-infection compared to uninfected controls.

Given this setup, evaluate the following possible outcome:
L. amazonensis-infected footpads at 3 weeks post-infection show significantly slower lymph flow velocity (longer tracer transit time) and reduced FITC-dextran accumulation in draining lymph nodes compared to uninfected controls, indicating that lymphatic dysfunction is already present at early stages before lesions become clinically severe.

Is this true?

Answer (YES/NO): NO